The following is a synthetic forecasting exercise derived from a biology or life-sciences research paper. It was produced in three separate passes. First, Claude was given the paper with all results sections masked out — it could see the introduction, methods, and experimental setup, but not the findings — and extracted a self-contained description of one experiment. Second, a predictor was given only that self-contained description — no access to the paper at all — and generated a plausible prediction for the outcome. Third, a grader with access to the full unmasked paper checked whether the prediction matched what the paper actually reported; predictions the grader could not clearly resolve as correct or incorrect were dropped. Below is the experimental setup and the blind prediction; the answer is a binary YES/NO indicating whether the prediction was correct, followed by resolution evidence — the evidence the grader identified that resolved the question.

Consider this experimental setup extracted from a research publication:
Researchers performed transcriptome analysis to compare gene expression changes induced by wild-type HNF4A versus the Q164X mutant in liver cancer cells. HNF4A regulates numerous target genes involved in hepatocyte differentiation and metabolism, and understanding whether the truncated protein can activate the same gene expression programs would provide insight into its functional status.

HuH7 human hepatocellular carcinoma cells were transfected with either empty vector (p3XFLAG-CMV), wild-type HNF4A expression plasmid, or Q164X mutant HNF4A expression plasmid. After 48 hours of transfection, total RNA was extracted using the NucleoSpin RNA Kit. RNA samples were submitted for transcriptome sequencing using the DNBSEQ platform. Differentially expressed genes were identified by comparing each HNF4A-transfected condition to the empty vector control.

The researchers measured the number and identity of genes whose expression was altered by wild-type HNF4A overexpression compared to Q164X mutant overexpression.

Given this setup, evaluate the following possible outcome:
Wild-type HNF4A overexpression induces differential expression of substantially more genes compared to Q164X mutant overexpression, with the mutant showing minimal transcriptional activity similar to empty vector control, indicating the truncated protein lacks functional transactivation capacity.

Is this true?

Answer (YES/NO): YES